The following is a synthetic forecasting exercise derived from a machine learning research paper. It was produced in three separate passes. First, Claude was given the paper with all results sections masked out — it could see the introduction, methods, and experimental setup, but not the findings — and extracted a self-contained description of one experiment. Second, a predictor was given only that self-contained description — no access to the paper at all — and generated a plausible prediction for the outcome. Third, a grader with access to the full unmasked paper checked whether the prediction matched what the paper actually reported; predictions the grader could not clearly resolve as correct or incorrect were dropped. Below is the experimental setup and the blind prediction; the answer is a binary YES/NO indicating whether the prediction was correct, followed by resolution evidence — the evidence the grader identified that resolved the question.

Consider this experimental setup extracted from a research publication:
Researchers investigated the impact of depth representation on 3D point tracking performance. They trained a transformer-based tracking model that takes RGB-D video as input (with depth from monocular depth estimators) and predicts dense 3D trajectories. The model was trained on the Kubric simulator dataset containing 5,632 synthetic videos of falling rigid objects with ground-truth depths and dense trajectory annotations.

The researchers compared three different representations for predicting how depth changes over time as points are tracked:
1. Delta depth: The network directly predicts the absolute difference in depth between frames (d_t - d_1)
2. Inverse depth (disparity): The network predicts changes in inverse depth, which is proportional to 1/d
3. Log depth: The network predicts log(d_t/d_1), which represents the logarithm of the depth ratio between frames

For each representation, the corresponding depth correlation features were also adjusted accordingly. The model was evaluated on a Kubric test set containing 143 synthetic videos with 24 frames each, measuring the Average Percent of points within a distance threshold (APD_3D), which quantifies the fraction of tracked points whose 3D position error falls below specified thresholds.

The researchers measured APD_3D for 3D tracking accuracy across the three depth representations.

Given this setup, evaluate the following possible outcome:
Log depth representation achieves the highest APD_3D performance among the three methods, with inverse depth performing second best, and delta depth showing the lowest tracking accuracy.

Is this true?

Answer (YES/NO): YES